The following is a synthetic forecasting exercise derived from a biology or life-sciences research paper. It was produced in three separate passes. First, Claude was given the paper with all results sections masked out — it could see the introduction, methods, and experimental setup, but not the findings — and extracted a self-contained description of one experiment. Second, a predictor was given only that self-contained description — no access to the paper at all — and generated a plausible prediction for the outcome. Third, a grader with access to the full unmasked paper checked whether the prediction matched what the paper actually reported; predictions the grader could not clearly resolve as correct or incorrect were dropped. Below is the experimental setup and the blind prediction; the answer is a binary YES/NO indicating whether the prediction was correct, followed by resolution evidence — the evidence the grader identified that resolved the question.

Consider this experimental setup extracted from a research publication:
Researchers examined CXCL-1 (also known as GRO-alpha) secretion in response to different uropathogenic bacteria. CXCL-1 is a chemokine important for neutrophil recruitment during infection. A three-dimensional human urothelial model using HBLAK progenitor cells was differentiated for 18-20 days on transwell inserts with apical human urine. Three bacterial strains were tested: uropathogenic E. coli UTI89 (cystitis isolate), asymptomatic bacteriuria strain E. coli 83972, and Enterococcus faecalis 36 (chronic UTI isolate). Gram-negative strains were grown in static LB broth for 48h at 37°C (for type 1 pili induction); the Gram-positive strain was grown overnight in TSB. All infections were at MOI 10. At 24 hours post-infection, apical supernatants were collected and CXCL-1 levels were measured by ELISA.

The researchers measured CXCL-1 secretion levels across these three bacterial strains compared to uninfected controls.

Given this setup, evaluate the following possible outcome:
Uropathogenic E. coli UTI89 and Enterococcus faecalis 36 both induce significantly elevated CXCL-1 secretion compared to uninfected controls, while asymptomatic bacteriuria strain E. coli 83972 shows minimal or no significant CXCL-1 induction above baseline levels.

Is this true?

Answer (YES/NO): NO